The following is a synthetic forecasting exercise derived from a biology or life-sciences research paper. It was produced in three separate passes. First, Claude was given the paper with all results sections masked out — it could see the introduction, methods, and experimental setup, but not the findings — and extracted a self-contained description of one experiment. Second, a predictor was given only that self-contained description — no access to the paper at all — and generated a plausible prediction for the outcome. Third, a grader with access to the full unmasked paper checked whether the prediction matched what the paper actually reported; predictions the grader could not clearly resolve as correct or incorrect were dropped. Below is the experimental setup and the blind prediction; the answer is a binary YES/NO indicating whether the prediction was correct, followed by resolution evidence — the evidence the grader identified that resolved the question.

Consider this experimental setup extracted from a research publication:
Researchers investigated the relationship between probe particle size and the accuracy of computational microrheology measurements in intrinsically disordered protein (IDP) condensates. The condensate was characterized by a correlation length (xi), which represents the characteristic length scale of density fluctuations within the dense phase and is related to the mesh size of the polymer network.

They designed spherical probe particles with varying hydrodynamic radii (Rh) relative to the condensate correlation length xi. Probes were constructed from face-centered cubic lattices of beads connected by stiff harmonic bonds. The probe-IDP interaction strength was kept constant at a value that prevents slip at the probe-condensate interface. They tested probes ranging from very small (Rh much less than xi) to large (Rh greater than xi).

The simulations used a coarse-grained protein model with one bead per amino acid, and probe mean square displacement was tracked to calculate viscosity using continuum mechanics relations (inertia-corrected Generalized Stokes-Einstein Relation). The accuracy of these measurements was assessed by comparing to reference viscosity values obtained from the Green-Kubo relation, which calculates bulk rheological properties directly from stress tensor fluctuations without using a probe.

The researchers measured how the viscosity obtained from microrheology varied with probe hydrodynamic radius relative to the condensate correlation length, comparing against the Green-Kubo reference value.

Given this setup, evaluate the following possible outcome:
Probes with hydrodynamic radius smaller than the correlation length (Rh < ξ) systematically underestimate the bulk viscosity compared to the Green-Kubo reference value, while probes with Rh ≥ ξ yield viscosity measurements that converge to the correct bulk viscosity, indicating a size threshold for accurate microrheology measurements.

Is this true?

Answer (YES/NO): NO